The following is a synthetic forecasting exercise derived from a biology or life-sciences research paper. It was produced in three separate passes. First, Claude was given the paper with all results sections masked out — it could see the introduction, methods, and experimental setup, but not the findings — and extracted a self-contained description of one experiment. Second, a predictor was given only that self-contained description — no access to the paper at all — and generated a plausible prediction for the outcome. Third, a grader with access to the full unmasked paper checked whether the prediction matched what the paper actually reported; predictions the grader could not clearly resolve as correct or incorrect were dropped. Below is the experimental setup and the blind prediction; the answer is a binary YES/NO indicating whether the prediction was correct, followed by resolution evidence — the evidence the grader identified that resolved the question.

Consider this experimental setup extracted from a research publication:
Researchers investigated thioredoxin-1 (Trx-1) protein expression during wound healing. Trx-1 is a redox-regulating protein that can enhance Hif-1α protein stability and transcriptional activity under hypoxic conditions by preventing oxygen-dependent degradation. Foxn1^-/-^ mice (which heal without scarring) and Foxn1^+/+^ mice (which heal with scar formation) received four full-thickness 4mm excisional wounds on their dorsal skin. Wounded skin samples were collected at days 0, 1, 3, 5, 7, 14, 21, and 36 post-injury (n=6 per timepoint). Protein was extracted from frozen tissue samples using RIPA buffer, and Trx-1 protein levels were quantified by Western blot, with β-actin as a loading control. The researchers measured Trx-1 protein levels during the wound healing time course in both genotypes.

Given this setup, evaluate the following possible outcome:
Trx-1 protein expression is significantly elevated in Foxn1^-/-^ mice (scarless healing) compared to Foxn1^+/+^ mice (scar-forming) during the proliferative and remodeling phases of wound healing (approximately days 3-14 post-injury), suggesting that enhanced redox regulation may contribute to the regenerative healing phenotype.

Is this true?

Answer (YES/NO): NO